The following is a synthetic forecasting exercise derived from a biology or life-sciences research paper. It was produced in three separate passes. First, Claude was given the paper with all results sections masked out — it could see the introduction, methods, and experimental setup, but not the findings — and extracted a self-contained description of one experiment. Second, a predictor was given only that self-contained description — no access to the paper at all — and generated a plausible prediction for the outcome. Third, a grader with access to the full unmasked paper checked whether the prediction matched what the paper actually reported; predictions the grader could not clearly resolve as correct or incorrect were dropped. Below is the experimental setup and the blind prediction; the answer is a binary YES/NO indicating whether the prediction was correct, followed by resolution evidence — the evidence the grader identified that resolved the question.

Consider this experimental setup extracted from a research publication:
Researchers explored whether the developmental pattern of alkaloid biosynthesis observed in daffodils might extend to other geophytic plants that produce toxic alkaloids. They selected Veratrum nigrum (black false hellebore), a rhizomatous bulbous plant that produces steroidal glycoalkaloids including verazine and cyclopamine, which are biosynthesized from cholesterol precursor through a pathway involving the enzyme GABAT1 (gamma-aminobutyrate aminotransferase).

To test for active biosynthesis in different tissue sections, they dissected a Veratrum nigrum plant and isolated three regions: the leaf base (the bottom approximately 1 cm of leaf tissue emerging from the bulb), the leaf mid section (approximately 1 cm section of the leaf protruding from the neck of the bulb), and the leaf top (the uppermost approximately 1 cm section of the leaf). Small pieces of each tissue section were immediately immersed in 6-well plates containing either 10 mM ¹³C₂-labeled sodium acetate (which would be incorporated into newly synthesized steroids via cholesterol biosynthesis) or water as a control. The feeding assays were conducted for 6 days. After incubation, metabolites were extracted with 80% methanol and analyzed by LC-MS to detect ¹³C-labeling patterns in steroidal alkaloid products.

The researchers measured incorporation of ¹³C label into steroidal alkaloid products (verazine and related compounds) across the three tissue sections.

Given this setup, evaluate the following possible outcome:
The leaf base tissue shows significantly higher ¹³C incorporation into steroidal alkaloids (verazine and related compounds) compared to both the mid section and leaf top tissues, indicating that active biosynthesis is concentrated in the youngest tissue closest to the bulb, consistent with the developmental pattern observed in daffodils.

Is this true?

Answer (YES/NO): YES